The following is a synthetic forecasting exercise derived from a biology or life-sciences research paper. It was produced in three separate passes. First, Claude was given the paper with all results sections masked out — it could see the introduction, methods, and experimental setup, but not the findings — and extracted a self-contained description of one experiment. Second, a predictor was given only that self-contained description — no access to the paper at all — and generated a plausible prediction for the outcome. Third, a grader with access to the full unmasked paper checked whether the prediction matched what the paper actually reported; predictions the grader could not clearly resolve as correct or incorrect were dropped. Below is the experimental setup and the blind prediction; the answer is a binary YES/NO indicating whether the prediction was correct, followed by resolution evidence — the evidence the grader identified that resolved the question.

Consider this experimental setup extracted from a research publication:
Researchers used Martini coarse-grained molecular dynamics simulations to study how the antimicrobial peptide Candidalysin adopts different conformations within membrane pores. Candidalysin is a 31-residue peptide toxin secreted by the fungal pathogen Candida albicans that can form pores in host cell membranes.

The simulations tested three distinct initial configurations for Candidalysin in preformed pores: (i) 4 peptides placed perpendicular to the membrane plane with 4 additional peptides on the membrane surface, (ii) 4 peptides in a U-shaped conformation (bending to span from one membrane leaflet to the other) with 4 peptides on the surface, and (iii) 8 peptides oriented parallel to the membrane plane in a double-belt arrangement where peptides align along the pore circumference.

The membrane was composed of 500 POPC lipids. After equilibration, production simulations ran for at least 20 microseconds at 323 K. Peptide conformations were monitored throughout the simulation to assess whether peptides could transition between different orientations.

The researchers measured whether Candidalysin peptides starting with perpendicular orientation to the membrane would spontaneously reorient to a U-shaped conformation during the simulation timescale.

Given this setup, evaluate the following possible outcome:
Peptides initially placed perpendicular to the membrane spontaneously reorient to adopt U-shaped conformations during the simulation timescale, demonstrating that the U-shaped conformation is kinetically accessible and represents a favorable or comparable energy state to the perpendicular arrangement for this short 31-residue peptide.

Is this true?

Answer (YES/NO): NO